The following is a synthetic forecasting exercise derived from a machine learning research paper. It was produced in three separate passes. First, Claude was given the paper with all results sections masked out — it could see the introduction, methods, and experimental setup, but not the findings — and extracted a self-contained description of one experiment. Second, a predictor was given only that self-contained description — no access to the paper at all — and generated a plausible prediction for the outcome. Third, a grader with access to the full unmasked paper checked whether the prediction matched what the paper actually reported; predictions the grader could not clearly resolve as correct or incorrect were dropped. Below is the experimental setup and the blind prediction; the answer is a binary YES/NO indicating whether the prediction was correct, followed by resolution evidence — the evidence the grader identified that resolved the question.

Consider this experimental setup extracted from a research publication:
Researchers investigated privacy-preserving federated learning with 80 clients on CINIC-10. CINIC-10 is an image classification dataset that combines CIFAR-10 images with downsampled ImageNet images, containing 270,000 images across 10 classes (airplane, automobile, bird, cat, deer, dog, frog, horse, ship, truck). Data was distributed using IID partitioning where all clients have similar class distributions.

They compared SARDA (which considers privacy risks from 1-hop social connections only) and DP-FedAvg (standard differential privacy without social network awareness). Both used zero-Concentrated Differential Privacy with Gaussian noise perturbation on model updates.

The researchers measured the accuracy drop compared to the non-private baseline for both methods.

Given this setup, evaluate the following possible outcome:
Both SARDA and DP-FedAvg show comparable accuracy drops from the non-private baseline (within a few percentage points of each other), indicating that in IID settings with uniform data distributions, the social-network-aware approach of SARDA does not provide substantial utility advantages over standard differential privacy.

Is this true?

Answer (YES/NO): NO